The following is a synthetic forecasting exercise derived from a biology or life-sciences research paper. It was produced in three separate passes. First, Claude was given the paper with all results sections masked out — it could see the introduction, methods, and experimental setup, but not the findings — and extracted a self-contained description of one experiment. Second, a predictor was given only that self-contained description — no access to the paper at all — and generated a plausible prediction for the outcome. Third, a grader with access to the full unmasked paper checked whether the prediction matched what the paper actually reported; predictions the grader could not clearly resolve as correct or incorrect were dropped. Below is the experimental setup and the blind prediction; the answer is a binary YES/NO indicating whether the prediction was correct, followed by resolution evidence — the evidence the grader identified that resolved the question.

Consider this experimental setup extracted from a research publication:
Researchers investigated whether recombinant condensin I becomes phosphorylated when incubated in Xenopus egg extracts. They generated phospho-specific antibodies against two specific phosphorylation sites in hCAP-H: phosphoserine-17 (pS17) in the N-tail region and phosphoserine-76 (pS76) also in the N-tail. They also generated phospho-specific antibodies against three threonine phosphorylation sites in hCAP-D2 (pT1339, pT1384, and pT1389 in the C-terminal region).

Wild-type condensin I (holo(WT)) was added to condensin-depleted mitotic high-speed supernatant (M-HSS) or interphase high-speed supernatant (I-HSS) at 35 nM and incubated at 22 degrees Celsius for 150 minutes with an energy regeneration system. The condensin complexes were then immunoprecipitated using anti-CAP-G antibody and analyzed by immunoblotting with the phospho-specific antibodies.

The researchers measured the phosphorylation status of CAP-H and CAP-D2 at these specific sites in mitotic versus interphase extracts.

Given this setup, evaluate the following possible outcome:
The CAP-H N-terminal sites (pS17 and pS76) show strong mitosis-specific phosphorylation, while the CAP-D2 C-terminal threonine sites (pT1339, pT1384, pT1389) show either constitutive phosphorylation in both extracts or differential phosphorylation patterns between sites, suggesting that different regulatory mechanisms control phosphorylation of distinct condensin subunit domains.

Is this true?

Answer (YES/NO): NO